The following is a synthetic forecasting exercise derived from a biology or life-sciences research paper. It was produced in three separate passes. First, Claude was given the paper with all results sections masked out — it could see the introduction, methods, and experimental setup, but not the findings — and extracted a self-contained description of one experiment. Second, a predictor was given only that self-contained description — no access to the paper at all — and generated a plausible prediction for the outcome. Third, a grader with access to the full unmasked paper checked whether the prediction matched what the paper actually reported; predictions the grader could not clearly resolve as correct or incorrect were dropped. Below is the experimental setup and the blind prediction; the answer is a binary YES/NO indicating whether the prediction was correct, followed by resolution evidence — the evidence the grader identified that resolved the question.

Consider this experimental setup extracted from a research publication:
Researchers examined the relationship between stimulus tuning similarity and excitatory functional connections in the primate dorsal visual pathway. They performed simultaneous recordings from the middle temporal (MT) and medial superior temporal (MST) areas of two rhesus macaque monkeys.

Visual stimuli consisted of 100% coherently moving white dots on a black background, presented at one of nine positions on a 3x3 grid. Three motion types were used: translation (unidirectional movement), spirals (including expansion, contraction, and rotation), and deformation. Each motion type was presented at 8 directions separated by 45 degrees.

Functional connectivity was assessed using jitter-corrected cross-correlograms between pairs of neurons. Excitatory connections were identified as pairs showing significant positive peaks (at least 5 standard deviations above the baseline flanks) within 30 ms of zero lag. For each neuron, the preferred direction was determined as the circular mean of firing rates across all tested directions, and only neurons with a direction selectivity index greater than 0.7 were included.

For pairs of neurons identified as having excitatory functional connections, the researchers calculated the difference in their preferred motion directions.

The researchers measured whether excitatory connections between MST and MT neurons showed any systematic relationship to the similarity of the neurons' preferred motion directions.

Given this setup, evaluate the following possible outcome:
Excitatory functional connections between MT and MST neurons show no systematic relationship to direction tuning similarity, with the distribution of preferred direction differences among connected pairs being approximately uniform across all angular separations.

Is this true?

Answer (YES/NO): YES